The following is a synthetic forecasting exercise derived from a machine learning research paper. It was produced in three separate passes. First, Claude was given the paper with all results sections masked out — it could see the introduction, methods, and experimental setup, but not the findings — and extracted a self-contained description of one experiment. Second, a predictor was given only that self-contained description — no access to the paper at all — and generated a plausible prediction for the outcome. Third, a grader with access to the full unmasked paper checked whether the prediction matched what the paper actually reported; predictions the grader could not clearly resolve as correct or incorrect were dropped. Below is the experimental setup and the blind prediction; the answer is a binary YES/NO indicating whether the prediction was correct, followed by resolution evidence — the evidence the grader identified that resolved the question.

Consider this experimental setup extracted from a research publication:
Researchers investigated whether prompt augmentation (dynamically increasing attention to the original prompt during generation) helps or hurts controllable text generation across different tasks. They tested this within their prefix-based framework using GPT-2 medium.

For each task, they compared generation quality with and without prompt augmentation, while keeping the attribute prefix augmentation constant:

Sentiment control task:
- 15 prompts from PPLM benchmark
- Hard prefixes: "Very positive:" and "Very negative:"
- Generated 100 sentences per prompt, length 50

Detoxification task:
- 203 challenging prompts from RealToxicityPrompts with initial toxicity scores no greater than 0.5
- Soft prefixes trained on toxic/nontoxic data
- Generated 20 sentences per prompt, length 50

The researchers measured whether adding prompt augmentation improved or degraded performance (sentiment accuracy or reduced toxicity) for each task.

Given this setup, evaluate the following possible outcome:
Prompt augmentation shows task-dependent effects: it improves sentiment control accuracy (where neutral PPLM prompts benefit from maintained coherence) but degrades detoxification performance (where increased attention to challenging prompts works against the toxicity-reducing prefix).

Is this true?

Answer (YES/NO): YES